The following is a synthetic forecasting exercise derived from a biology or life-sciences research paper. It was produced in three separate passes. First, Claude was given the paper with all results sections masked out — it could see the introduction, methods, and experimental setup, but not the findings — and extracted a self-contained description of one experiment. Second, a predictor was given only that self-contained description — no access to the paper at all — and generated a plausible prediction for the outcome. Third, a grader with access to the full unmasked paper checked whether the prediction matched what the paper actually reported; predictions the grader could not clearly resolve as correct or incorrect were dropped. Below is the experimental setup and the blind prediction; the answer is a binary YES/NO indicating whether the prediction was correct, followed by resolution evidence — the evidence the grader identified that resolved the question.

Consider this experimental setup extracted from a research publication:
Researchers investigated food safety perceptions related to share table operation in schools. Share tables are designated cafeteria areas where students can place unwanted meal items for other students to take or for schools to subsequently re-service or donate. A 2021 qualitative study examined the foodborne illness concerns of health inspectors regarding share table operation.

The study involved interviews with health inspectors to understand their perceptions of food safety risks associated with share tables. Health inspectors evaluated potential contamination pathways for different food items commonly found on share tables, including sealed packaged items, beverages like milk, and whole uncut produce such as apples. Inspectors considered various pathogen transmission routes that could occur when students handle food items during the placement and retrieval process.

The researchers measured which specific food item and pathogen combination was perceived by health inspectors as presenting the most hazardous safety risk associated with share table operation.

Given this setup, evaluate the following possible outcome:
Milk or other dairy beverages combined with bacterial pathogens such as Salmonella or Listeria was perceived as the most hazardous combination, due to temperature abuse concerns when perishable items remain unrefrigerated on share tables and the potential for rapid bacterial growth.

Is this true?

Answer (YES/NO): NO